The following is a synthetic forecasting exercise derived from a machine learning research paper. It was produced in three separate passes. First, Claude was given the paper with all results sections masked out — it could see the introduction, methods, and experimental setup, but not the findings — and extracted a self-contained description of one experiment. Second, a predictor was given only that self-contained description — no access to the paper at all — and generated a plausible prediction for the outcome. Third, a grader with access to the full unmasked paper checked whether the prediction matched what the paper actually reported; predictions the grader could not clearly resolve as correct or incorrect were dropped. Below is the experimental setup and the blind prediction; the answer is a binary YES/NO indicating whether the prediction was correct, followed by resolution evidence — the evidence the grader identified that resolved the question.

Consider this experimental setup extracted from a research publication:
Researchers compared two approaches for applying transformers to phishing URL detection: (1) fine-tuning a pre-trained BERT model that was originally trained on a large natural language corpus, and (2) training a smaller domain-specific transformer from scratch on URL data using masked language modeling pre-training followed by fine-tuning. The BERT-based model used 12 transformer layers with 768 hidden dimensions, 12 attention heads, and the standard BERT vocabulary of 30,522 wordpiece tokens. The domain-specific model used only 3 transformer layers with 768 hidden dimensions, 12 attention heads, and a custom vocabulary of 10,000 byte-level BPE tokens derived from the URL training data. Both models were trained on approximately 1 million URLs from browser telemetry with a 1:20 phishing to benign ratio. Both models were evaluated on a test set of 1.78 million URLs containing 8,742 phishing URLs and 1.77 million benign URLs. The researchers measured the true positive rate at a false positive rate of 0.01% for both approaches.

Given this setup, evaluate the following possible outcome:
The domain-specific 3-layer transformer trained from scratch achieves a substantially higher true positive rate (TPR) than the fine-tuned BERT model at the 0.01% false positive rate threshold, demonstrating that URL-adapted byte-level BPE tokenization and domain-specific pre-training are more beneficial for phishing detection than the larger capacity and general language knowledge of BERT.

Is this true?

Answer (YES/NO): NO